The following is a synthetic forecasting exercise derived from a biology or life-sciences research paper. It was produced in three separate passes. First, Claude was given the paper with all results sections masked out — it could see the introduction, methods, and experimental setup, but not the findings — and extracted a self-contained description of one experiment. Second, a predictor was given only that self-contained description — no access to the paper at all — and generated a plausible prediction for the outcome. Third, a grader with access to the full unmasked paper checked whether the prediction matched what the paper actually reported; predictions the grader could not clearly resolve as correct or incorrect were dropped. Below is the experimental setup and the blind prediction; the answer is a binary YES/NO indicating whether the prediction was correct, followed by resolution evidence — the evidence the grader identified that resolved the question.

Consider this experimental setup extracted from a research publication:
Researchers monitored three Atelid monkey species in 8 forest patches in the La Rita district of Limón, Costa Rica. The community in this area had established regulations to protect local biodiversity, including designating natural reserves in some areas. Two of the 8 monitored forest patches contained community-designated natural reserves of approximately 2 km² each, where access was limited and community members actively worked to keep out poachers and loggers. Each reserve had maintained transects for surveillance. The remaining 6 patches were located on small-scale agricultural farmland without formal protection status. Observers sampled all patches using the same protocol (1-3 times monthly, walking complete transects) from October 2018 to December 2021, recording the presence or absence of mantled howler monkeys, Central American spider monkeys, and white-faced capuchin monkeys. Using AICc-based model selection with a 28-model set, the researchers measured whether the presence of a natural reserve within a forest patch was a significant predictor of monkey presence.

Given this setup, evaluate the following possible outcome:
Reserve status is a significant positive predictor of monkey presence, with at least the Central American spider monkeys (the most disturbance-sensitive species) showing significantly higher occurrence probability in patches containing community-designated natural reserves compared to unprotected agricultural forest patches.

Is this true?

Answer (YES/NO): NO